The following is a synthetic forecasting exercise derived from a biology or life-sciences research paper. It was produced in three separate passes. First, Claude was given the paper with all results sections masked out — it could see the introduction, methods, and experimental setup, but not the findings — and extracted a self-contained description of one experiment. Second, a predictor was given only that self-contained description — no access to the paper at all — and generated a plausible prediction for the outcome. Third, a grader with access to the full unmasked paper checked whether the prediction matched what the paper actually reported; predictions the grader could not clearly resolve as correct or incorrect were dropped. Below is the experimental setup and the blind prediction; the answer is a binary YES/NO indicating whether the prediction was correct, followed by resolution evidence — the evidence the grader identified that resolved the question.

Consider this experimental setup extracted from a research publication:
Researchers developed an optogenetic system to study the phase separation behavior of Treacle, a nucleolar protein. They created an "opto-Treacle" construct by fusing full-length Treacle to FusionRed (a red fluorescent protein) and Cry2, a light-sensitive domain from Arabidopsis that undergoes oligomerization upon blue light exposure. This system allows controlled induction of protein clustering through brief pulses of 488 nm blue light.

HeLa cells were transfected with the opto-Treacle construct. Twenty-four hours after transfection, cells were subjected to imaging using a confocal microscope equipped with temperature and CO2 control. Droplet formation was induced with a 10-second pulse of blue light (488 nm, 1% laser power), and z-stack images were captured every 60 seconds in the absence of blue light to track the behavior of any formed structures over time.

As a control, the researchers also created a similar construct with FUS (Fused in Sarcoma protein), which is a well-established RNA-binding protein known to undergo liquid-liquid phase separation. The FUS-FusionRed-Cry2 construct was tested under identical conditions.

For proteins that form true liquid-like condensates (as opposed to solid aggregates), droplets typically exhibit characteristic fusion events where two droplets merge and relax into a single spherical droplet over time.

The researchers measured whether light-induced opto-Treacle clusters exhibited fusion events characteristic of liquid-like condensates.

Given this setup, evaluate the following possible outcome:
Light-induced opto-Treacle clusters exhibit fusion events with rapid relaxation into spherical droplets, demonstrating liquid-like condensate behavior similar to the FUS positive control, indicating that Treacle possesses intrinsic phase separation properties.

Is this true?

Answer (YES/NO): NO